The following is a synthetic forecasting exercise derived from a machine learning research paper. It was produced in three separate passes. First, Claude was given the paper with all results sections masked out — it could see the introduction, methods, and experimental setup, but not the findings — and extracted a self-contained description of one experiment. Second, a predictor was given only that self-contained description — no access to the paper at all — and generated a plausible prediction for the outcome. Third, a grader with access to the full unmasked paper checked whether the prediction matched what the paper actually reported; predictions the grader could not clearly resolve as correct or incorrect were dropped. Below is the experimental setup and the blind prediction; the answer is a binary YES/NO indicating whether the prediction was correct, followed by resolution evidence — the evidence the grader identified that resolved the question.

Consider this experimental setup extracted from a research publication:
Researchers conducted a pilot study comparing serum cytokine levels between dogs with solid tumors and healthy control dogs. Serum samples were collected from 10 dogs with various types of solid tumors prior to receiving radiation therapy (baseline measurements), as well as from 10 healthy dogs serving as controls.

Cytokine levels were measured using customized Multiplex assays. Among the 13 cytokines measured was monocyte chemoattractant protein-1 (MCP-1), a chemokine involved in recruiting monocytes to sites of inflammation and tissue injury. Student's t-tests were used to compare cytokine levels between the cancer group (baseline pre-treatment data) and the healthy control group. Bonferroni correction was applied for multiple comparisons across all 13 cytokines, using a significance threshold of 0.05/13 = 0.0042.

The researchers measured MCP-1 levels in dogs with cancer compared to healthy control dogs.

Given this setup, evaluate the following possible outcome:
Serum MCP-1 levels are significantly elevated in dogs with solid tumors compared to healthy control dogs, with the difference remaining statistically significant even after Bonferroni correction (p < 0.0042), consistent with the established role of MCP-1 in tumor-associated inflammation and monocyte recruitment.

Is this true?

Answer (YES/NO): YES